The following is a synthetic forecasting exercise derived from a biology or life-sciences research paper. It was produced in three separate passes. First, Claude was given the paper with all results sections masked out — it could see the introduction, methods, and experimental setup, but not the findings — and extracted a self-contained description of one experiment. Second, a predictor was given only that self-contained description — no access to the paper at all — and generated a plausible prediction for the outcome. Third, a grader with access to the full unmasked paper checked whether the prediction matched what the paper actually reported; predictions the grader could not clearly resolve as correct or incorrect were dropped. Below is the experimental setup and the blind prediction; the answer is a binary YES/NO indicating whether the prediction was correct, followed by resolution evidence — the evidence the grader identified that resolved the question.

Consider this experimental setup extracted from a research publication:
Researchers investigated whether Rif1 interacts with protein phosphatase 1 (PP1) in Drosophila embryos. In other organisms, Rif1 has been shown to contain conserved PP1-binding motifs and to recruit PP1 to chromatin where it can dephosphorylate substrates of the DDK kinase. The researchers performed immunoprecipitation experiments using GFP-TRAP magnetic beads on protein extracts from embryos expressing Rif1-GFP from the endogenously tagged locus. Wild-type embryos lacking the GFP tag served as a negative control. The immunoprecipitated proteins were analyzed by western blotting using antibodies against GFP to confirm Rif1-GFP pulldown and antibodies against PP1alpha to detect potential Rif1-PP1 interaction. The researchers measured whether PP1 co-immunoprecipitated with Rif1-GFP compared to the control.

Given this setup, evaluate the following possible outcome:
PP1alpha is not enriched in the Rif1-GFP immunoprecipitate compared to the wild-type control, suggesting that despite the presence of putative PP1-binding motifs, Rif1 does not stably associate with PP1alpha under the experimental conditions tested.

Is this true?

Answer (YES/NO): NO